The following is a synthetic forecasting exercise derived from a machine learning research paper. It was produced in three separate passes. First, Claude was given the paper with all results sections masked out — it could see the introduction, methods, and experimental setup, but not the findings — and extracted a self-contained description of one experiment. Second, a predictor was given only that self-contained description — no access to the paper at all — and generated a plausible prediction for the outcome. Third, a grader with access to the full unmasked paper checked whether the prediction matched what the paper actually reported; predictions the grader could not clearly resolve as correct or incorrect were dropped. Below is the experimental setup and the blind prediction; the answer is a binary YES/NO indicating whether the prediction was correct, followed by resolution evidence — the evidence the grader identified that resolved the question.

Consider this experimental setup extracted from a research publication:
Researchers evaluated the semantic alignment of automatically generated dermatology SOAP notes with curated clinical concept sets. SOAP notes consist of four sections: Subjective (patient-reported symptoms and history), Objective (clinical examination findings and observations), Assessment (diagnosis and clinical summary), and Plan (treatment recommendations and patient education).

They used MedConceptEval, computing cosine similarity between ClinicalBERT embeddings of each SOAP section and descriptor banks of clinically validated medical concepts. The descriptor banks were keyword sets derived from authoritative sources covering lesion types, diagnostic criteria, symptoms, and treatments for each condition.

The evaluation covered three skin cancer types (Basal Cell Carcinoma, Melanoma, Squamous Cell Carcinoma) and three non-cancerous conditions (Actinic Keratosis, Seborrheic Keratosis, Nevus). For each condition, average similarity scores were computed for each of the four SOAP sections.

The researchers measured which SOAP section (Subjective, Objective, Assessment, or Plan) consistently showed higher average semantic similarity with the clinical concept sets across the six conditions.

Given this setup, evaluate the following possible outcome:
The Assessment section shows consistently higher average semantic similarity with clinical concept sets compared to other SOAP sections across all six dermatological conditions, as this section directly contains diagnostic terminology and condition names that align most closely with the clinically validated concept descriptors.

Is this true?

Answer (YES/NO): NO